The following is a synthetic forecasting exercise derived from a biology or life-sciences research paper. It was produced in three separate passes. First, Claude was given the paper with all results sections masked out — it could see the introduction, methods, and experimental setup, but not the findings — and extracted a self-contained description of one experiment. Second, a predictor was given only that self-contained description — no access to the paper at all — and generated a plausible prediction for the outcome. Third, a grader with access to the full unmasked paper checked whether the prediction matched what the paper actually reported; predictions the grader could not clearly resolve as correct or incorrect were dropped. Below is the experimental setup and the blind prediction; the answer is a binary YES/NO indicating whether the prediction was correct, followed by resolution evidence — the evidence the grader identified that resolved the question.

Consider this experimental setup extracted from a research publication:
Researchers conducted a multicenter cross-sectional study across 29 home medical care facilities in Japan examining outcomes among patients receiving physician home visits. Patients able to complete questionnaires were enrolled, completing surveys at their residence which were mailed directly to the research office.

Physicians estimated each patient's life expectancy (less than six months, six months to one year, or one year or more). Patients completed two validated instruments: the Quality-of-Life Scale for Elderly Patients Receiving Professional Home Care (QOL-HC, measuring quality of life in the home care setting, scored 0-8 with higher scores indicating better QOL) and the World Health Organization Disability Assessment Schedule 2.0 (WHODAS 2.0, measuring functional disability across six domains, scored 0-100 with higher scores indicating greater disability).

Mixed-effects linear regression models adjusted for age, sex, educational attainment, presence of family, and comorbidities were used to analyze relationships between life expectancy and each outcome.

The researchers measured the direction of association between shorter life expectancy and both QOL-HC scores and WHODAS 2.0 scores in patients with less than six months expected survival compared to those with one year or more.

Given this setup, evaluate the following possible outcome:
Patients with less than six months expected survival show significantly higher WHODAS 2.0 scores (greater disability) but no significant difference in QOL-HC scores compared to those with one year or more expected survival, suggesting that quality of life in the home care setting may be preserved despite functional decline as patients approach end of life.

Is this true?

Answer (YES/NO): NO